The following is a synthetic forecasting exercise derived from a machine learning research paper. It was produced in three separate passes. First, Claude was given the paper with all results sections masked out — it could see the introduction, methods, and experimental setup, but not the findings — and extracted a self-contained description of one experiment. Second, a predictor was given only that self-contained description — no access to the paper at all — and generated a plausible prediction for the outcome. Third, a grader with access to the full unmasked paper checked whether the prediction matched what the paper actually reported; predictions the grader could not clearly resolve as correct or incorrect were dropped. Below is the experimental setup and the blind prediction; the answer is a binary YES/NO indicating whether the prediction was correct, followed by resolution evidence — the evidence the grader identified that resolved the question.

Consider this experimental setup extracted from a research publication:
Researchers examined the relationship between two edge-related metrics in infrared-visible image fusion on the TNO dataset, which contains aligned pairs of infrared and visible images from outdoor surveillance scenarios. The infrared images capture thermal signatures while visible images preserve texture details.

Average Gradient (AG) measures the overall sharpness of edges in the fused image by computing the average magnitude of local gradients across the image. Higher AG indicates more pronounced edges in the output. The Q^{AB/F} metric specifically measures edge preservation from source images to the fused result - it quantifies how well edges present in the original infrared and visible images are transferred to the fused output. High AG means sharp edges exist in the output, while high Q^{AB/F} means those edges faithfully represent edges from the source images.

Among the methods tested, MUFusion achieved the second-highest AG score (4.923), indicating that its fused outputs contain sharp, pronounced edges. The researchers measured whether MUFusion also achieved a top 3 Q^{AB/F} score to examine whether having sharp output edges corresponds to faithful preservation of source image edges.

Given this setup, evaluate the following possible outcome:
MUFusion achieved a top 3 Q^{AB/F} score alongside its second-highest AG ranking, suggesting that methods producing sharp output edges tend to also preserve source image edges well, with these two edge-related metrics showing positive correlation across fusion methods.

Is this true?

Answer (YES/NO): NO